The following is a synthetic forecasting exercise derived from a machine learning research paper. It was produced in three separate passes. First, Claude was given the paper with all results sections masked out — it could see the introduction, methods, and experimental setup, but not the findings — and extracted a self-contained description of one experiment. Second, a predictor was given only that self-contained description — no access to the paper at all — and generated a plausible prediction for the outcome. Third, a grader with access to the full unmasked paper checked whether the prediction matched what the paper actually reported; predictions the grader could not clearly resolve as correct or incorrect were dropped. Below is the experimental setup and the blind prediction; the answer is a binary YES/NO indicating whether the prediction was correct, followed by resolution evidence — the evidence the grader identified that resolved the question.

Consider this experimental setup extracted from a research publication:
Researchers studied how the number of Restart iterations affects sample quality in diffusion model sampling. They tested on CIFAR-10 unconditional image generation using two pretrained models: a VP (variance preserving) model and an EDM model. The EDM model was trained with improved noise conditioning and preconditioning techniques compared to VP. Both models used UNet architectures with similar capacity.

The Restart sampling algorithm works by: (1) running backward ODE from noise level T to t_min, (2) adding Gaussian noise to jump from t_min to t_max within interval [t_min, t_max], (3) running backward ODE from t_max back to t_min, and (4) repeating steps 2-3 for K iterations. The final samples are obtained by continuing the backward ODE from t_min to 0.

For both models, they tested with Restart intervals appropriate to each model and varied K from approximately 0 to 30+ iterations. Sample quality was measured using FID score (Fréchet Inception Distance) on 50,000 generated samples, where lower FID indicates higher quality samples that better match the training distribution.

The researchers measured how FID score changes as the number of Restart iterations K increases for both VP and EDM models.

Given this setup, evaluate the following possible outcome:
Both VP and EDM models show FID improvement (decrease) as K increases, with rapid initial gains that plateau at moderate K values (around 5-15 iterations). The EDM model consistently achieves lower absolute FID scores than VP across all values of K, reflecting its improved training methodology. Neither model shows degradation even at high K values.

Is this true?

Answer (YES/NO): NO